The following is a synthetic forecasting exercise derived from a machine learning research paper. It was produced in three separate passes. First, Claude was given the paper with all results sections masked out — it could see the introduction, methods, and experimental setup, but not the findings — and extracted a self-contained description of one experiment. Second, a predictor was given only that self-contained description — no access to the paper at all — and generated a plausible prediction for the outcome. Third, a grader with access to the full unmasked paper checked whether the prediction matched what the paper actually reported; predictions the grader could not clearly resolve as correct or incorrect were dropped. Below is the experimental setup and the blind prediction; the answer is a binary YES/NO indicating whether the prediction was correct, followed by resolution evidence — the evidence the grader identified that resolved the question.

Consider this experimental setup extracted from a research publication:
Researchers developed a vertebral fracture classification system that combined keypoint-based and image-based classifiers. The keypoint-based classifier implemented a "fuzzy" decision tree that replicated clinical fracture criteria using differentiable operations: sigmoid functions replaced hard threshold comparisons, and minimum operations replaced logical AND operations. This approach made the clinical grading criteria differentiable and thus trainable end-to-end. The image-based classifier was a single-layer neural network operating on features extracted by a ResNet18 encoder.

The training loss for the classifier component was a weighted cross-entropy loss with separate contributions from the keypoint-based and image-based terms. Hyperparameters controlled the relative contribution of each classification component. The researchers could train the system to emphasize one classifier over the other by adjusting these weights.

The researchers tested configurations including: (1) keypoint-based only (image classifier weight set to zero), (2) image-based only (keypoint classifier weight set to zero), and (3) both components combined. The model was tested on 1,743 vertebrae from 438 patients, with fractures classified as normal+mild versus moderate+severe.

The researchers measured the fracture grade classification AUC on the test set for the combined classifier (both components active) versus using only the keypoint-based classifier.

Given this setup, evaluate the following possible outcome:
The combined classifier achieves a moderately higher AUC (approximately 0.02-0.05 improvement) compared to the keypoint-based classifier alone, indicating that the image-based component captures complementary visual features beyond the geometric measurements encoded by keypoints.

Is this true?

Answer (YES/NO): YES